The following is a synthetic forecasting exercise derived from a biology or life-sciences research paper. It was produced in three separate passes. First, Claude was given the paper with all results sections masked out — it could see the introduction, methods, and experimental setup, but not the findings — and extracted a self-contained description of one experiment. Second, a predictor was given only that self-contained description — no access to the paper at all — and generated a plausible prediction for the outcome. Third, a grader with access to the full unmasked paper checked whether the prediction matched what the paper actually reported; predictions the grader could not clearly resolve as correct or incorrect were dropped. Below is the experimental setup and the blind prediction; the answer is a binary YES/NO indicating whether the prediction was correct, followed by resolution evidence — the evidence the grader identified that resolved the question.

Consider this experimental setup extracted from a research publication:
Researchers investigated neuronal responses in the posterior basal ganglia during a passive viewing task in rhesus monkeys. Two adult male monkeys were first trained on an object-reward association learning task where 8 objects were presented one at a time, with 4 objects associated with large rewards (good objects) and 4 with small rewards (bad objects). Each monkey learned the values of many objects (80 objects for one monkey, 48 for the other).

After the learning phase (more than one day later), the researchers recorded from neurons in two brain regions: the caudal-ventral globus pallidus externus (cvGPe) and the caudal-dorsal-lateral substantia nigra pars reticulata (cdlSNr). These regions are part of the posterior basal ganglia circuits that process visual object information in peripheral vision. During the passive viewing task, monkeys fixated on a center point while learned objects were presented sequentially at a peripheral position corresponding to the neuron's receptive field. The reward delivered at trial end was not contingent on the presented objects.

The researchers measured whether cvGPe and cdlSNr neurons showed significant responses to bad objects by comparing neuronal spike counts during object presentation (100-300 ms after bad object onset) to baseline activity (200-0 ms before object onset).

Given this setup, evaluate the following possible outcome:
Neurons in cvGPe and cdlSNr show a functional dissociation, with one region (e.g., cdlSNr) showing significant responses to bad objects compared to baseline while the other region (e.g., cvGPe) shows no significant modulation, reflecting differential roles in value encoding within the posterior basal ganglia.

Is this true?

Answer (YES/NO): NO